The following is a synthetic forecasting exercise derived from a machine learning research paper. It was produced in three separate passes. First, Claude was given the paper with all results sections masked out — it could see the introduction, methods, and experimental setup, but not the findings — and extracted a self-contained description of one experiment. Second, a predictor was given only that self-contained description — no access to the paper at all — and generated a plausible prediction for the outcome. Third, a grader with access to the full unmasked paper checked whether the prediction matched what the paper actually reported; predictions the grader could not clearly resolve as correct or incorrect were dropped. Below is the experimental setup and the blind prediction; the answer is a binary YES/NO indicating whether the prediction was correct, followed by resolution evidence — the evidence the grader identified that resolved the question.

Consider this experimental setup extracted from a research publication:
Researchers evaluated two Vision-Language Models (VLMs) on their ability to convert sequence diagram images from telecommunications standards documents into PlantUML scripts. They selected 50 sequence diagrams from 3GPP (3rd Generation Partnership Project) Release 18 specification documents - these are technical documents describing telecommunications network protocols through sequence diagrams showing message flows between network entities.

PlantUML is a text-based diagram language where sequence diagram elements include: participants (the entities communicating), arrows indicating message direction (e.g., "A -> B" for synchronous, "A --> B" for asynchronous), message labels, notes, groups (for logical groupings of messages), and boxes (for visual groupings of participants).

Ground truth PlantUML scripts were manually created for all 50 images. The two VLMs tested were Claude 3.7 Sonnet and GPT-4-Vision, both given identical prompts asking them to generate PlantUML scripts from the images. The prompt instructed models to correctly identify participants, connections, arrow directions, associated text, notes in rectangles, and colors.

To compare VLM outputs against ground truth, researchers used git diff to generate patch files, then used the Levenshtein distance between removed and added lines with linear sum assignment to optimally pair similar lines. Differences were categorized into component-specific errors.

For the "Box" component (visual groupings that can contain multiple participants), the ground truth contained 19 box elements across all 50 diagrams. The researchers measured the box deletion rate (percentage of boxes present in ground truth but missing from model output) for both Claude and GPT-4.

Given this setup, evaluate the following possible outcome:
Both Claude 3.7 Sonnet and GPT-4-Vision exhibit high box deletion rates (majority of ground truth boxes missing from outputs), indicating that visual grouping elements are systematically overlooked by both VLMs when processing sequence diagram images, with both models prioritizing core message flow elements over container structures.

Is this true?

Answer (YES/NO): YES